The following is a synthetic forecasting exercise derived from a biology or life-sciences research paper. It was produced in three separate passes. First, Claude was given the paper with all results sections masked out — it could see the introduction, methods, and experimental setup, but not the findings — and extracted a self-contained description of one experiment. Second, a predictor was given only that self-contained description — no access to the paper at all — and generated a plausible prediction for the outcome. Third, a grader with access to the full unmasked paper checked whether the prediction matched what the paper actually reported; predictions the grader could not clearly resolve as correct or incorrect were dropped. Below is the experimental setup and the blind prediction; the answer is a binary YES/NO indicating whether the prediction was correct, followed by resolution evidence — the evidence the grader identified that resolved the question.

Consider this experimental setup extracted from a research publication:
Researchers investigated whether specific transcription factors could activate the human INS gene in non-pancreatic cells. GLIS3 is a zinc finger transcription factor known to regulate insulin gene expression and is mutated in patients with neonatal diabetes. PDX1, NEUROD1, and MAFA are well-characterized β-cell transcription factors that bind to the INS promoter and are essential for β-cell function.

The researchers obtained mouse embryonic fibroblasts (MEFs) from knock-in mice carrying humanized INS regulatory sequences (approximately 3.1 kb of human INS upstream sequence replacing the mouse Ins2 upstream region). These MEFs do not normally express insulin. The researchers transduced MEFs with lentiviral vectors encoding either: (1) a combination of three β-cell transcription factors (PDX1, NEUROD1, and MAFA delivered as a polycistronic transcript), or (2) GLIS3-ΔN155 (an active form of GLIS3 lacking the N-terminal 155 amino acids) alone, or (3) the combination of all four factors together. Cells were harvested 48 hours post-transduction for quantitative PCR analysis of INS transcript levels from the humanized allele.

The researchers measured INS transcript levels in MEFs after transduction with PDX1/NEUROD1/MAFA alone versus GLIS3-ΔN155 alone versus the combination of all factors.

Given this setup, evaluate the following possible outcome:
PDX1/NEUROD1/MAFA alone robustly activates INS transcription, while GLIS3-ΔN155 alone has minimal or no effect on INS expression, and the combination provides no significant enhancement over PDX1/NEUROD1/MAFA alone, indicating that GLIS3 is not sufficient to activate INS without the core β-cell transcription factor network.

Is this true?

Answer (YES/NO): NO